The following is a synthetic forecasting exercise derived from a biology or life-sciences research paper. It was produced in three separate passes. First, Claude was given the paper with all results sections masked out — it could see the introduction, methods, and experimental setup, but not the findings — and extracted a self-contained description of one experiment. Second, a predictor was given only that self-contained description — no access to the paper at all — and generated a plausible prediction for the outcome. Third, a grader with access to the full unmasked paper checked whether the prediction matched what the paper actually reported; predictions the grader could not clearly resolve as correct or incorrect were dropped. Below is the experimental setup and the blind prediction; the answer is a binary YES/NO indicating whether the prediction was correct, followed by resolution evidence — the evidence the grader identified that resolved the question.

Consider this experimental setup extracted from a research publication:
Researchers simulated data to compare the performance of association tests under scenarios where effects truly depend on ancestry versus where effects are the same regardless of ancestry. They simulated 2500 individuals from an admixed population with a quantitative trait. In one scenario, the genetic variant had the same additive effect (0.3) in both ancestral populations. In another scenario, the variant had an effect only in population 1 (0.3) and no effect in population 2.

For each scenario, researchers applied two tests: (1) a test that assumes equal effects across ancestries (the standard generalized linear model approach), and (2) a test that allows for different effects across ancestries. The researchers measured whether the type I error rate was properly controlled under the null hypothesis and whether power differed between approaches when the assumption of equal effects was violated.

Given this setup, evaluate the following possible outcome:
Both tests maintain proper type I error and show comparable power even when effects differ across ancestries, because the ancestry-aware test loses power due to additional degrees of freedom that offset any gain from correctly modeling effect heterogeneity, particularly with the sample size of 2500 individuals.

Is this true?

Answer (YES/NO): NO